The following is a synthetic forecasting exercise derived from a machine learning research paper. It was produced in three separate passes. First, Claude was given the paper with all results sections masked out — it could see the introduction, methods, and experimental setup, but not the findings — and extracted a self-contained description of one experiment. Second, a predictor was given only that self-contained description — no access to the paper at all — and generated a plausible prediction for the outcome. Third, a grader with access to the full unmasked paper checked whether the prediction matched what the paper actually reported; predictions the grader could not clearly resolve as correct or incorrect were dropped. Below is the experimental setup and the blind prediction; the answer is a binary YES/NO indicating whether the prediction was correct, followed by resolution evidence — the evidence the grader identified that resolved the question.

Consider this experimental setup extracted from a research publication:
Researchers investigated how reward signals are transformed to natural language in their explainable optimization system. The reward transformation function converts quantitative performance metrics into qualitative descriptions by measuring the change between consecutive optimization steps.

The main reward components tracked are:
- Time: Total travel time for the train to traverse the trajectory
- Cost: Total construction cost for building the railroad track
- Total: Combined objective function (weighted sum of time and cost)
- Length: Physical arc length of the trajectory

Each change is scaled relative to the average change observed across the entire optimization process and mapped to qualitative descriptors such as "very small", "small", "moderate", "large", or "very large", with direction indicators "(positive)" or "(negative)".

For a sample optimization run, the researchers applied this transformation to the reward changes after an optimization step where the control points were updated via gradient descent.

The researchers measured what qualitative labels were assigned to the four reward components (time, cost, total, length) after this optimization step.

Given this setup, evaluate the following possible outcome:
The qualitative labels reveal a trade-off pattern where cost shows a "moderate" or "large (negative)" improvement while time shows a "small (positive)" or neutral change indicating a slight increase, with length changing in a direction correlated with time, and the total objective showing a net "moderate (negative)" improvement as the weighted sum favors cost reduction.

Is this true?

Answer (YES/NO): NO